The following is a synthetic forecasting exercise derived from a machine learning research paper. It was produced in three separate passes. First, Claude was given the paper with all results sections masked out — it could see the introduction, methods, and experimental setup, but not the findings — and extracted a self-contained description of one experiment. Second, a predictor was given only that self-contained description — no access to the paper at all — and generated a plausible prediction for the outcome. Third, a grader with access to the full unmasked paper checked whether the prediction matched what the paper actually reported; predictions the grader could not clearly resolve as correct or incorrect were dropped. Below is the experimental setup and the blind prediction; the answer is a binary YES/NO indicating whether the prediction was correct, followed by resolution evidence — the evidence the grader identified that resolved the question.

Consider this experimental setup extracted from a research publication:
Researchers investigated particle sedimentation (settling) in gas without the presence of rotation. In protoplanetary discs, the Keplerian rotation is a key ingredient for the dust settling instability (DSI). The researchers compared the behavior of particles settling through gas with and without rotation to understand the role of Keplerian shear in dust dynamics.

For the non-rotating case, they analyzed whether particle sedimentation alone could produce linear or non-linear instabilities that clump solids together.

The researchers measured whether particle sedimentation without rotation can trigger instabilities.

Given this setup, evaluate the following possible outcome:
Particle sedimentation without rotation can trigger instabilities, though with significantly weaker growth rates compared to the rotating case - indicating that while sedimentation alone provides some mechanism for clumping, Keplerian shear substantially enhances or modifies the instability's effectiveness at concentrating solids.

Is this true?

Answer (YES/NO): NO